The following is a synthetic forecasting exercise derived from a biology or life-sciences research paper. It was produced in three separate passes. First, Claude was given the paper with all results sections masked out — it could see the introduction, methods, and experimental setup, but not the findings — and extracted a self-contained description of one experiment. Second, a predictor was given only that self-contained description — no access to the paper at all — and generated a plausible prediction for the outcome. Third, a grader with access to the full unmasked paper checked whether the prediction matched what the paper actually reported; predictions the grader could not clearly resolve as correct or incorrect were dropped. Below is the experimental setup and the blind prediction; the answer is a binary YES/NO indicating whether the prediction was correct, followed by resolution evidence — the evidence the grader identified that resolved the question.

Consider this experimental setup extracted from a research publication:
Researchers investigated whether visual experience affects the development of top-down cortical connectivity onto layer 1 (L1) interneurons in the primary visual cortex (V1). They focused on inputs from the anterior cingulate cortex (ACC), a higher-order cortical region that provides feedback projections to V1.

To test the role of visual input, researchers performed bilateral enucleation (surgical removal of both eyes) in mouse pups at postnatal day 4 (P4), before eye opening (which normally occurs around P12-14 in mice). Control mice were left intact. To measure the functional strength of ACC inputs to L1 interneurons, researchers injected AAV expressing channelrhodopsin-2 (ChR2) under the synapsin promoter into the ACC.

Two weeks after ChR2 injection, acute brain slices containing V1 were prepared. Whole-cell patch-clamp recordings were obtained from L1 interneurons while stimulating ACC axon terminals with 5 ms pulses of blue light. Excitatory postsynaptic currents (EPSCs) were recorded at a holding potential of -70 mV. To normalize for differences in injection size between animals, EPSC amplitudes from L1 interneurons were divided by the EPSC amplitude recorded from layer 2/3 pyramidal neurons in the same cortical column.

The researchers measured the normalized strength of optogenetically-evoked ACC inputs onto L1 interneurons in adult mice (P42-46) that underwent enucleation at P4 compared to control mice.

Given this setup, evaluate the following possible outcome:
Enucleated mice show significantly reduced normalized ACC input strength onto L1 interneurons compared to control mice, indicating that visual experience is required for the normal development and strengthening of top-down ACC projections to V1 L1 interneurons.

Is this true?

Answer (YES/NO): YES